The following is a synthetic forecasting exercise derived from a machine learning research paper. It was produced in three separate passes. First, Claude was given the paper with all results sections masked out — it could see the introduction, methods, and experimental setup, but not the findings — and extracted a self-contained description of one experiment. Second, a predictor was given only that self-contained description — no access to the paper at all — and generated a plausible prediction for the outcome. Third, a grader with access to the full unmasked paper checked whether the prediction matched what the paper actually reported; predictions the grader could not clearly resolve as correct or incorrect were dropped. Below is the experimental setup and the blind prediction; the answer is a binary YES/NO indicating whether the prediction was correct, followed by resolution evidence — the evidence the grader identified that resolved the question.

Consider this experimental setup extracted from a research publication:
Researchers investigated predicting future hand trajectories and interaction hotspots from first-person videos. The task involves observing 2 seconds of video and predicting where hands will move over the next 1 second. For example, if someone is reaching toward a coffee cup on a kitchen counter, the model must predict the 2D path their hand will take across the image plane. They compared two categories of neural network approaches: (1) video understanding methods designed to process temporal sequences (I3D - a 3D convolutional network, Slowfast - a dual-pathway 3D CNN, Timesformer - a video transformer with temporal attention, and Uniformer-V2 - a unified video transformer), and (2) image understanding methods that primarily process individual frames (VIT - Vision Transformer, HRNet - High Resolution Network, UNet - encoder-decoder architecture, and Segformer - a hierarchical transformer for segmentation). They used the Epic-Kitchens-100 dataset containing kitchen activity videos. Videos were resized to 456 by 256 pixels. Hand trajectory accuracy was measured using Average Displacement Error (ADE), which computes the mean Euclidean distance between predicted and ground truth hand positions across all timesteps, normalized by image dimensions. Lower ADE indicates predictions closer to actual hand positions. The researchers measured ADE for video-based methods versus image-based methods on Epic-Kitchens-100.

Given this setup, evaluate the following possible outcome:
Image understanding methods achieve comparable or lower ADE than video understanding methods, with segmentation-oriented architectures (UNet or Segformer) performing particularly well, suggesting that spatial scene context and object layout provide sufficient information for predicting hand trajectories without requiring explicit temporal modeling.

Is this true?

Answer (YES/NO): YES